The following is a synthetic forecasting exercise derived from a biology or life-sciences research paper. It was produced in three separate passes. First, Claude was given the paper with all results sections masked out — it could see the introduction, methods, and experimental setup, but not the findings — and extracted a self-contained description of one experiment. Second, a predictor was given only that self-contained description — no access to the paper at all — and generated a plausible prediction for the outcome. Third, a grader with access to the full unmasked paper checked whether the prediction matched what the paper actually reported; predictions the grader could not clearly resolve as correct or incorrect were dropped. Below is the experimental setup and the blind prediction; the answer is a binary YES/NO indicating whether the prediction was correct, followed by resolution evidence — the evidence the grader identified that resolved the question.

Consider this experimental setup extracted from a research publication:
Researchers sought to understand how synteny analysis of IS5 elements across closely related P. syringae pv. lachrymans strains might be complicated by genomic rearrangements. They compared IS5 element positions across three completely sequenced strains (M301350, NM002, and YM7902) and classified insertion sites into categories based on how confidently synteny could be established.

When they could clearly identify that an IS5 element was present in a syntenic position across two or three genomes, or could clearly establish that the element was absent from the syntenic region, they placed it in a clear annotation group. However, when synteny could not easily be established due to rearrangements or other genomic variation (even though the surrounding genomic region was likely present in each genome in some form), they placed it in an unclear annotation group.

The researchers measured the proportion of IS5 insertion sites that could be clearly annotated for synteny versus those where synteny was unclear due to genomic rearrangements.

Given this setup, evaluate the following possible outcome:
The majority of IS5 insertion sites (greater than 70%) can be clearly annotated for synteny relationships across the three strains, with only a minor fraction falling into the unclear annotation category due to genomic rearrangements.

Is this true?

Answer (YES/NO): NO